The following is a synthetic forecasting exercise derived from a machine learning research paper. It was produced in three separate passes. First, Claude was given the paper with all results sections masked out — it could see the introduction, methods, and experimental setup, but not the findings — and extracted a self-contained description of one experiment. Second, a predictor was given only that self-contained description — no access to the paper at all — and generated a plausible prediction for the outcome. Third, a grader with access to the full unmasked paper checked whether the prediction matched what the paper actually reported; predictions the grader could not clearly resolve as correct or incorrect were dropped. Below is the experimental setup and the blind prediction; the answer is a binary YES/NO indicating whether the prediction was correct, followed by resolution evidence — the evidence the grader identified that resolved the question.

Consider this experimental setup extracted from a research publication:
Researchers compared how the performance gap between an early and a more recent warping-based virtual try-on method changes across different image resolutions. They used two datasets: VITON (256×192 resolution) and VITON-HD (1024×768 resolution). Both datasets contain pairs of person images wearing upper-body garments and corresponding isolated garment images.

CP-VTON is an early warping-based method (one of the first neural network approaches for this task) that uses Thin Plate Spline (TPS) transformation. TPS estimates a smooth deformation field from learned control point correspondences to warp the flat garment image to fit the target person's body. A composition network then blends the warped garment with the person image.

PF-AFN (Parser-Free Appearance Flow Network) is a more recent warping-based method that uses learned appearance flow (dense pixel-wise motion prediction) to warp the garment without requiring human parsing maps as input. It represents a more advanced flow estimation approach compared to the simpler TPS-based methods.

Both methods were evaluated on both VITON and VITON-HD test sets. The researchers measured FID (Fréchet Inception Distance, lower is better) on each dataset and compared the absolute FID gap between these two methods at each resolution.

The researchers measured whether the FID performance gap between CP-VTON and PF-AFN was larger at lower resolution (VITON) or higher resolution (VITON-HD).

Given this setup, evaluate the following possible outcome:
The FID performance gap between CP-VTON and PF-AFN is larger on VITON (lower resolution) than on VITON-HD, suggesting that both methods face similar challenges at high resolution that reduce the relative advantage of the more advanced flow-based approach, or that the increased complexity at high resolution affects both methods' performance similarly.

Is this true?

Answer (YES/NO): NO